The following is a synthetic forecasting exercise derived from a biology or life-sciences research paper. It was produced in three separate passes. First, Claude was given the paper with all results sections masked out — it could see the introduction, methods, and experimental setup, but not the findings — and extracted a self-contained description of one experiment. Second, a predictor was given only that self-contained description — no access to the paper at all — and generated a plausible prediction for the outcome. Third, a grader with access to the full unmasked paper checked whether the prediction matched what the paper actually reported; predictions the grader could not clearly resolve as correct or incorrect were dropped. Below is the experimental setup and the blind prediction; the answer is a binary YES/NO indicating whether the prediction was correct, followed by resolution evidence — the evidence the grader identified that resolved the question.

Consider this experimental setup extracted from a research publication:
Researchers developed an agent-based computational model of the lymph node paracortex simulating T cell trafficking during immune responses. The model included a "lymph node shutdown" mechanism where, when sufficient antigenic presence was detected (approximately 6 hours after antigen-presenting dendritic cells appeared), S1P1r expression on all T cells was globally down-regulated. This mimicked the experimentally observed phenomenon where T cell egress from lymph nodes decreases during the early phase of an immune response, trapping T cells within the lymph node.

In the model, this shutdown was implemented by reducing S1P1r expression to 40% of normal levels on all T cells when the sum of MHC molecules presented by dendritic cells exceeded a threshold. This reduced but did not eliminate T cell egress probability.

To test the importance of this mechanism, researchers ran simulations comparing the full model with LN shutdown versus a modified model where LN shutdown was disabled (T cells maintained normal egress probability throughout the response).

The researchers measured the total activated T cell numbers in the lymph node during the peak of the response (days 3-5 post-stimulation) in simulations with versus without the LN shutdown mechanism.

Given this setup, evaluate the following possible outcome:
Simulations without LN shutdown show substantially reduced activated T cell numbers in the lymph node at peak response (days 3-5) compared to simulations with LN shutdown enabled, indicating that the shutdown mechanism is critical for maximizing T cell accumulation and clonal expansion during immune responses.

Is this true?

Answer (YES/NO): YES